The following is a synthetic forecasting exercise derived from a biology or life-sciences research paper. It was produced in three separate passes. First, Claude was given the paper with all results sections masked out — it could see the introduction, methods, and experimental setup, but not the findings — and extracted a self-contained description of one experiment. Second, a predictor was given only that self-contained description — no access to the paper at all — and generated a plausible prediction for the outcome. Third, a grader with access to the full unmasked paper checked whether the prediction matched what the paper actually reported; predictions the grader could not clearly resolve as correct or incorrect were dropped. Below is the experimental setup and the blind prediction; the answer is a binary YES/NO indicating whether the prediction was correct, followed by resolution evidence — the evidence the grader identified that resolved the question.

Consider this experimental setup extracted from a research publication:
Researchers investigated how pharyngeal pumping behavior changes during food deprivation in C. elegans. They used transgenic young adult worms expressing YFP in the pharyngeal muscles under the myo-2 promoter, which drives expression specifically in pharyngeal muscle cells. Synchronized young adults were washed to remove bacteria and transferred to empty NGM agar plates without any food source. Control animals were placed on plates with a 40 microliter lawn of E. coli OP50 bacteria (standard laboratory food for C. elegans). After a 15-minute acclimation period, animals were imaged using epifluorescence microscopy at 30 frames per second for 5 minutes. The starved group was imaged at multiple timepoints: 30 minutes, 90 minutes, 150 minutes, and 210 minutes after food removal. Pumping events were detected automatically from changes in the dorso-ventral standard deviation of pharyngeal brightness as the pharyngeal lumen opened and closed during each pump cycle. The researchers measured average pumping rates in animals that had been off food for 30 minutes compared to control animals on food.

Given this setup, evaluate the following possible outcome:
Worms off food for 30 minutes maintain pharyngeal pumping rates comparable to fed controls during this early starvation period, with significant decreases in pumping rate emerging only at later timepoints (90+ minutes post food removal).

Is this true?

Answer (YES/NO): NO